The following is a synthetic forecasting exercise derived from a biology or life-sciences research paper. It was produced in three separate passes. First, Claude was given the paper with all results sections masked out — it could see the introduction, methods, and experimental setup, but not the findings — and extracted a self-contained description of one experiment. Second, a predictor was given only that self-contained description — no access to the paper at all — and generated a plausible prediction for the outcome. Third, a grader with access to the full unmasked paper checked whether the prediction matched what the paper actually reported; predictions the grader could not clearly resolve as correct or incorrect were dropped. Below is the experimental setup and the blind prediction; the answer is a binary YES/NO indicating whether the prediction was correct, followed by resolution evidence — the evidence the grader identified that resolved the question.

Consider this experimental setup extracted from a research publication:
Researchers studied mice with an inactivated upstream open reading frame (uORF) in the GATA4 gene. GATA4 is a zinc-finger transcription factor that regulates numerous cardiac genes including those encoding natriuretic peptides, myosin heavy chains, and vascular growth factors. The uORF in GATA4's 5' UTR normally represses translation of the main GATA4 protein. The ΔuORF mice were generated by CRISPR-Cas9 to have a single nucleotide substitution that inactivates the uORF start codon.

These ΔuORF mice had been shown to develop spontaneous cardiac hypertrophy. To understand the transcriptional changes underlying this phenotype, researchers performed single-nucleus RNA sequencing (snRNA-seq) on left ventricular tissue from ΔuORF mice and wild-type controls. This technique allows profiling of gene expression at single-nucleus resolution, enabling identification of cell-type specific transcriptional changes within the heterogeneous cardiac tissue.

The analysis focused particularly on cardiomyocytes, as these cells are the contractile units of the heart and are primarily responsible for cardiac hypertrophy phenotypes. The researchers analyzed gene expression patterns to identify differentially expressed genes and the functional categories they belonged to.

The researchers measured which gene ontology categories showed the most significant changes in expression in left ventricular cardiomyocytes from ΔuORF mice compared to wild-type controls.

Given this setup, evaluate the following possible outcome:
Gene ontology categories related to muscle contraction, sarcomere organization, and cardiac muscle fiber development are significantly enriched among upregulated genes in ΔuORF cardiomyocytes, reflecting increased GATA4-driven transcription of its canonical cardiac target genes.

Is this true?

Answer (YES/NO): YES